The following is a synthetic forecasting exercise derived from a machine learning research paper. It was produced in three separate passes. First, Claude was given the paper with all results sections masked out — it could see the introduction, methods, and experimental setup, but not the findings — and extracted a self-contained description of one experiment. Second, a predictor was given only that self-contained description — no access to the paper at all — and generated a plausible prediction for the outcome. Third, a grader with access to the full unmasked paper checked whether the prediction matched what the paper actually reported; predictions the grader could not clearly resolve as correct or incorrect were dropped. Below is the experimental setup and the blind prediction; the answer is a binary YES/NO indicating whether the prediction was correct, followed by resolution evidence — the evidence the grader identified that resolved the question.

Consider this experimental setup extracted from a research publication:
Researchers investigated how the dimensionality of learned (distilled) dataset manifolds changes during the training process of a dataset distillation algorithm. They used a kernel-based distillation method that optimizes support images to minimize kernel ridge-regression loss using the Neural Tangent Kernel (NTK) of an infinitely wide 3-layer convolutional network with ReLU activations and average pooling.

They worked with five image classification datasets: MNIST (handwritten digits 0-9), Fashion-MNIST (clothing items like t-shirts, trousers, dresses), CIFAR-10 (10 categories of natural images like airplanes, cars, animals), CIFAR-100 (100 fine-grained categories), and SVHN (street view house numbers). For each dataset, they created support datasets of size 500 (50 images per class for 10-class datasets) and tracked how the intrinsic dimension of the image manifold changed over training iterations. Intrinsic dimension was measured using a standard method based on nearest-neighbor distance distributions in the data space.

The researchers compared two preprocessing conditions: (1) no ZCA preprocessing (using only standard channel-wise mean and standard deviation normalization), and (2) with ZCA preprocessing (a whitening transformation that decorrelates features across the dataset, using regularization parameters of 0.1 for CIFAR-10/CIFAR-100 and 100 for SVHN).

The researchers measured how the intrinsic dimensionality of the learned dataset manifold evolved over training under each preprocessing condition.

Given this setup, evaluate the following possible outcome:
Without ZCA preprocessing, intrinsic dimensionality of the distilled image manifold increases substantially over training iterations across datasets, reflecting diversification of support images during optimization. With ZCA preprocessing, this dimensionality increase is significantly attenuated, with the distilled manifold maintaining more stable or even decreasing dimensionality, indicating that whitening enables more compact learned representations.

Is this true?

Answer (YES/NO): NO